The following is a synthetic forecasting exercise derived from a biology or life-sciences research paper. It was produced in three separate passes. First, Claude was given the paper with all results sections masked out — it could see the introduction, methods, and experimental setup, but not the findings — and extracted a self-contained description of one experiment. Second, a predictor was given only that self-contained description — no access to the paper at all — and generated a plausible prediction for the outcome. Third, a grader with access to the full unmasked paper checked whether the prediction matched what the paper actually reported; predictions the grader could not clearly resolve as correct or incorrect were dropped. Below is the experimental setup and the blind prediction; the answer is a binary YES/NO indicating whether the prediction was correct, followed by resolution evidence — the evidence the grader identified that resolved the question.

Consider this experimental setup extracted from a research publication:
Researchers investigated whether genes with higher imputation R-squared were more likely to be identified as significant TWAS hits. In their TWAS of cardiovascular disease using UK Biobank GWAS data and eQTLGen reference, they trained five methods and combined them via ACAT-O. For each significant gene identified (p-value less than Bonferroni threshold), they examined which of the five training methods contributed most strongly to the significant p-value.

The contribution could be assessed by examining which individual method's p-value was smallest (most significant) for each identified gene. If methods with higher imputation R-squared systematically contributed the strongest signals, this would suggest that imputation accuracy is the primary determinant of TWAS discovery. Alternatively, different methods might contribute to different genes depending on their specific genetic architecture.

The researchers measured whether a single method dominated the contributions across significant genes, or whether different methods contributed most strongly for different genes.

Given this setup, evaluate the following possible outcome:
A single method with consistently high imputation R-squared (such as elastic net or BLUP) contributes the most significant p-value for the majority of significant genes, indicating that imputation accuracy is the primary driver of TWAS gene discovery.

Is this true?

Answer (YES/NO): NO